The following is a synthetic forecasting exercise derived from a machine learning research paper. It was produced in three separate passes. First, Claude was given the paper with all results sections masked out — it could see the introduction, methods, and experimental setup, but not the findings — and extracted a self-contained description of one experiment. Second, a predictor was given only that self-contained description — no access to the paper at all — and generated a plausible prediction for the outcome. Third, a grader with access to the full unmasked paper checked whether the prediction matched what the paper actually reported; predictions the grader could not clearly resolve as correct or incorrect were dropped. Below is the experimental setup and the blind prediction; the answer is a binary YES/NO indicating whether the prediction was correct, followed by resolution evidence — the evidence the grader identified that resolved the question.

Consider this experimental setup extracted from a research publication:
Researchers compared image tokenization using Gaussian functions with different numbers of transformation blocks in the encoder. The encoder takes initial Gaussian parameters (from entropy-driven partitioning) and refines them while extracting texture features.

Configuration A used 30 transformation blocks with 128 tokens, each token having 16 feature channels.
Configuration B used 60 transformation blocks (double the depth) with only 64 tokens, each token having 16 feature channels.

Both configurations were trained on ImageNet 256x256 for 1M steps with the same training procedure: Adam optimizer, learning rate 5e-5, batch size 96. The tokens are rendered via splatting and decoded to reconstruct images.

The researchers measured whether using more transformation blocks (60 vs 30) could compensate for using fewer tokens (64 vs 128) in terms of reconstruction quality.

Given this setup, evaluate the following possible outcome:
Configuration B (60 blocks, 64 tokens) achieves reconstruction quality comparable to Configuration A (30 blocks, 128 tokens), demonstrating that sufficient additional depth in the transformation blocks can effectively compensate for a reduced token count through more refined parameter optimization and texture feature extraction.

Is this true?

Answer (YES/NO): NO